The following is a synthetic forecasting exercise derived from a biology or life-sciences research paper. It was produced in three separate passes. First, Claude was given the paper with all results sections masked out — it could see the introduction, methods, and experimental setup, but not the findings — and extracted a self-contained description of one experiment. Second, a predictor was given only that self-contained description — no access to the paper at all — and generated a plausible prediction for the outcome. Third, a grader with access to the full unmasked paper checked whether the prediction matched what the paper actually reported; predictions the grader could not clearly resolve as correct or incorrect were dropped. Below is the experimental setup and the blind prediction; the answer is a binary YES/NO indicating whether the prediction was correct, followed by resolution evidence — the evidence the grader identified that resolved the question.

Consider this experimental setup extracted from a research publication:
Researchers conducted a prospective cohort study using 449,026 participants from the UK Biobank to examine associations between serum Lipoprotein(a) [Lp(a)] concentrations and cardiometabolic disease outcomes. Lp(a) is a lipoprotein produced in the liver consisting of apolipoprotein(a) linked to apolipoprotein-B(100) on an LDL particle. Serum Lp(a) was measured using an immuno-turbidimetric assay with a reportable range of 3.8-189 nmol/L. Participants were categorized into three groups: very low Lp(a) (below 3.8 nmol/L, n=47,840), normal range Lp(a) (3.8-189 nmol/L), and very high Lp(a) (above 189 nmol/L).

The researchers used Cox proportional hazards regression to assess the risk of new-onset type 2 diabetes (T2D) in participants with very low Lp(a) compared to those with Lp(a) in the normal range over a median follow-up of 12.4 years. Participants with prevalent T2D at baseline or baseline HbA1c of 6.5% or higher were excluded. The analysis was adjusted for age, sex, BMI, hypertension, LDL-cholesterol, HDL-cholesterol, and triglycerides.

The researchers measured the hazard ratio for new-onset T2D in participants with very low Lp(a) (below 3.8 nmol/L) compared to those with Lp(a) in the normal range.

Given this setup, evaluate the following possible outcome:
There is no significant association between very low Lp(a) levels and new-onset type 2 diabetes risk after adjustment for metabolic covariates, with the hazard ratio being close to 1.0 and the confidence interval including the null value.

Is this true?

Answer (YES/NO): NO